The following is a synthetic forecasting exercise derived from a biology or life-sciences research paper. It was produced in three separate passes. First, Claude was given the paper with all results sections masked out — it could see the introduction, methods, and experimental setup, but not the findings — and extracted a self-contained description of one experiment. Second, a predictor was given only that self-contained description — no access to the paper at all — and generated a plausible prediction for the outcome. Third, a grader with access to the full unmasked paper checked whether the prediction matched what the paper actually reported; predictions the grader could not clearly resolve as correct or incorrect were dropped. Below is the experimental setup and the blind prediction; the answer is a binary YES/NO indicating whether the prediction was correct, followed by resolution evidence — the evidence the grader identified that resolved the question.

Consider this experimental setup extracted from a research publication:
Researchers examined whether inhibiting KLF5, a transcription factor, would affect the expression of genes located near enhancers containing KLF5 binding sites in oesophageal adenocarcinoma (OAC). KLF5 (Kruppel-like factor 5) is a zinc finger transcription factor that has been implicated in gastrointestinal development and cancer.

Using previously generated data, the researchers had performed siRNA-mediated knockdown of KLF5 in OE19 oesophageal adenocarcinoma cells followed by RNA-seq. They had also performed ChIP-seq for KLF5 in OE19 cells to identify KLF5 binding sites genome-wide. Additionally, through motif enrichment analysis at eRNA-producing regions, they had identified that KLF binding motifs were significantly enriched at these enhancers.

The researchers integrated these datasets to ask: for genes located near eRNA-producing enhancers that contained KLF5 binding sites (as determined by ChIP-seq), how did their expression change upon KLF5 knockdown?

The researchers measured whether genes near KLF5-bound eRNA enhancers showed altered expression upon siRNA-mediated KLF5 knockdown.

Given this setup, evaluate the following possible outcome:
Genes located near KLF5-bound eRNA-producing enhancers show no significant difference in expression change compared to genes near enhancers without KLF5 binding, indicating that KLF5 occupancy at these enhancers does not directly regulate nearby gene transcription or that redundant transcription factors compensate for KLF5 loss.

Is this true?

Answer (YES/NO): NO